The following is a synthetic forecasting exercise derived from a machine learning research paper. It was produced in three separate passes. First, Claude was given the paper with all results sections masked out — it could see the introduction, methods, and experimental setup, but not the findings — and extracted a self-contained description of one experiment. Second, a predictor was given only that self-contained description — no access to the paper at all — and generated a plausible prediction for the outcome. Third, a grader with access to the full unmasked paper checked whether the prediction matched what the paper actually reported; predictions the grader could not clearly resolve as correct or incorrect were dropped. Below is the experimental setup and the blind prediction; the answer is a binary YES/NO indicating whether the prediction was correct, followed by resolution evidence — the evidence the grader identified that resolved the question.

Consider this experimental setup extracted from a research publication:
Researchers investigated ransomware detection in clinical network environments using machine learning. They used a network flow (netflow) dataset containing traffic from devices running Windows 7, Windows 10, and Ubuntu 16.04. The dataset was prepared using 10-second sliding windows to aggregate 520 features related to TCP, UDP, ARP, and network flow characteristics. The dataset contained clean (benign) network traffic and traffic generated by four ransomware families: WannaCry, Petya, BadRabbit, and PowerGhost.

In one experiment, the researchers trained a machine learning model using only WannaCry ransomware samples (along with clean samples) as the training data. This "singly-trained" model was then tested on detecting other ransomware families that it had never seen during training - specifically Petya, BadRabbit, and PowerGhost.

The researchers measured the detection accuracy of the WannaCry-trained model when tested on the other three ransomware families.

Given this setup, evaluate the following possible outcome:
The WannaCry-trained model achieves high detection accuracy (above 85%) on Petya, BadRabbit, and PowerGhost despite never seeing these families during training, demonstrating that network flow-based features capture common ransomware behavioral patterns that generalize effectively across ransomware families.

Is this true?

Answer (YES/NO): NO